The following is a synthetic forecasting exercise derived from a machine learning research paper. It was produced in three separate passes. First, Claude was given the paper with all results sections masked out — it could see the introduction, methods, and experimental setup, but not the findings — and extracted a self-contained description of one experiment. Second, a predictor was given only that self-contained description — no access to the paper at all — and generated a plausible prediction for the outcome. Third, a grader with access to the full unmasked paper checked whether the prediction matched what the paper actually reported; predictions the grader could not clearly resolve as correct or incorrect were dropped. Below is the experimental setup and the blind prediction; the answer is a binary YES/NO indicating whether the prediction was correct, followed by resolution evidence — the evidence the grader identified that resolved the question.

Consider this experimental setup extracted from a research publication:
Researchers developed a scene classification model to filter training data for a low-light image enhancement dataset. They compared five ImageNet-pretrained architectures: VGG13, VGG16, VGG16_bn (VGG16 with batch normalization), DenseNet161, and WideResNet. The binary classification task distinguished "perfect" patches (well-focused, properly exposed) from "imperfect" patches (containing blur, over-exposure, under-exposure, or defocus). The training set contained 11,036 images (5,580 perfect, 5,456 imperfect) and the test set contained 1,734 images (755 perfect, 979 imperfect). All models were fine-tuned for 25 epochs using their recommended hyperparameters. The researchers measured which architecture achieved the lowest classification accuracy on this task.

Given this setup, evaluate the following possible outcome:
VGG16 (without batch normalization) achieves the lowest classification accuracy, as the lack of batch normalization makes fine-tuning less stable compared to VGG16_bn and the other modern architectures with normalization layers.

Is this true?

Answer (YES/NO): NO